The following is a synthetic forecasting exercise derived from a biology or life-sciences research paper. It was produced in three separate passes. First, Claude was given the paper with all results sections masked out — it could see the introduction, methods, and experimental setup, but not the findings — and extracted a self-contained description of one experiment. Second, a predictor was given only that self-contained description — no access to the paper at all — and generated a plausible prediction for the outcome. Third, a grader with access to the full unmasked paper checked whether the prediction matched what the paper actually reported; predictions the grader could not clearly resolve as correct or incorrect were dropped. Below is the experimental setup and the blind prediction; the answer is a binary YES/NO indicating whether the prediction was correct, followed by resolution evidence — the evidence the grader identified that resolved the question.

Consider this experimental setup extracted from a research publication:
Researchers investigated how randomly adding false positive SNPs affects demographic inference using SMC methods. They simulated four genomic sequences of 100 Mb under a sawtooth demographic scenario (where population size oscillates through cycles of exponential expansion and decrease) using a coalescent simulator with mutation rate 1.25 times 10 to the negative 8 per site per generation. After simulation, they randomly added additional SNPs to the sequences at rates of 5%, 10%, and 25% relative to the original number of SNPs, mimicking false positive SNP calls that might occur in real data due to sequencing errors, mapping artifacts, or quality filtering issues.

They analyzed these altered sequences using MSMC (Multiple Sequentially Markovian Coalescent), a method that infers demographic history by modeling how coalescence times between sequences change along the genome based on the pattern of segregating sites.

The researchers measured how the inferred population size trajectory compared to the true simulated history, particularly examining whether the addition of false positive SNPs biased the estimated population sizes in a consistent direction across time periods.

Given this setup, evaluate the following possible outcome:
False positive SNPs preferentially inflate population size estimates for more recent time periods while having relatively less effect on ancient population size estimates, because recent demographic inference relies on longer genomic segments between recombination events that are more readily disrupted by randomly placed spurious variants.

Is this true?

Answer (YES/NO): YES